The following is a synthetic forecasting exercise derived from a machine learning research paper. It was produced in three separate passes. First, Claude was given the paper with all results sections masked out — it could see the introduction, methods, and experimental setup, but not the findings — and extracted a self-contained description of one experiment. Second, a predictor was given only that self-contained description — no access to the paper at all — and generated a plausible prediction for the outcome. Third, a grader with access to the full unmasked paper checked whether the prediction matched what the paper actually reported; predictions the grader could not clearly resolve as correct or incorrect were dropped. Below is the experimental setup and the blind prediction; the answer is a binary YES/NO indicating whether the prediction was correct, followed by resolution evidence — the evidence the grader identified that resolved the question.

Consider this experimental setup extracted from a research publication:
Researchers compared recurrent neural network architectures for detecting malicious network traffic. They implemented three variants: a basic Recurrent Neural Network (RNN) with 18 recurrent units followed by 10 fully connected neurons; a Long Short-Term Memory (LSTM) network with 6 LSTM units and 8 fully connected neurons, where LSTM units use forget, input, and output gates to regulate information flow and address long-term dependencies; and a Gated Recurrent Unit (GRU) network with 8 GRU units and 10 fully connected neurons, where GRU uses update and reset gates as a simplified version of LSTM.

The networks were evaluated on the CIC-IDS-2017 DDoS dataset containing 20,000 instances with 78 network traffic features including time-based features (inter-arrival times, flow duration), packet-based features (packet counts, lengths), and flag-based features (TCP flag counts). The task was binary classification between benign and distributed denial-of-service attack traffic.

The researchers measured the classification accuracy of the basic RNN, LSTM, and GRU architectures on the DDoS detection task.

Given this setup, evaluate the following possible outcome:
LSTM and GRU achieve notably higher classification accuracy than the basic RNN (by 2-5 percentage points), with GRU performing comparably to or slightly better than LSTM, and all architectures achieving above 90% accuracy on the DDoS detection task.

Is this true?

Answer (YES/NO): NO